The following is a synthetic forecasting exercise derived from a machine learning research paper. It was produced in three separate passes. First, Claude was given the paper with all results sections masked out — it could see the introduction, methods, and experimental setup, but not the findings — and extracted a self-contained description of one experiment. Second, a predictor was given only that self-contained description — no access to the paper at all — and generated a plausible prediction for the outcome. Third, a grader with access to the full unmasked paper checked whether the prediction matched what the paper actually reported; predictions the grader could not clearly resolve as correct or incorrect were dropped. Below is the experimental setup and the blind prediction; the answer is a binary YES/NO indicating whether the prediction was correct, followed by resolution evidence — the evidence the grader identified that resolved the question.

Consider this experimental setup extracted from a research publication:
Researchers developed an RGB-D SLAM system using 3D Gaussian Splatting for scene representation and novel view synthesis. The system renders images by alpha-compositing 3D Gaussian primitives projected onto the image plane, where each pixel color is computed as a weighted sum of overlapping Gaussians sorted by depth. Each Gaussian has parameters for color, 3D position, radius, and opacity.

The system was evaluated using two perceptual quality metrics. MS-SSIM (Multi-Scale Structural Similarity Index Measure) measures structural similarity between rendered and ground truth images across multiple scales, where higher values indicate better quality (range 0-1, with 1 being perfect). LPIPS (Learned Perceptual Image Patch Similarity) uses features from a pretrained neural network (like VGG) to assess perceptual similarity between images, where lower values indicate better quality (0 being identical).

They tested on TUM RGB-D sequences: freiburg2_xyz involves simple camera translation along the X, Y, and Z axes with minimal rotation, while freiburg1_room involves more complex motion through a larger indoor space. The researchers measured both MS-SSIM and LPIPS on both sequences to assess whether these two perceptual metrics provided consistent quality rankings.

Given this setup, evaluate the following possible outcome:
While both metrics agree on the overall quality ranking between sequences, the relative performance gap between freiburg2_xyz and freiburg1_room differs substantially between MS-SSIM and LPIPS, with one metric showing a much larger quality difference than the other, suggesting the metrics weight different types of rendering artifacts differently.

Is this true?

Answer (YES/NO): YES